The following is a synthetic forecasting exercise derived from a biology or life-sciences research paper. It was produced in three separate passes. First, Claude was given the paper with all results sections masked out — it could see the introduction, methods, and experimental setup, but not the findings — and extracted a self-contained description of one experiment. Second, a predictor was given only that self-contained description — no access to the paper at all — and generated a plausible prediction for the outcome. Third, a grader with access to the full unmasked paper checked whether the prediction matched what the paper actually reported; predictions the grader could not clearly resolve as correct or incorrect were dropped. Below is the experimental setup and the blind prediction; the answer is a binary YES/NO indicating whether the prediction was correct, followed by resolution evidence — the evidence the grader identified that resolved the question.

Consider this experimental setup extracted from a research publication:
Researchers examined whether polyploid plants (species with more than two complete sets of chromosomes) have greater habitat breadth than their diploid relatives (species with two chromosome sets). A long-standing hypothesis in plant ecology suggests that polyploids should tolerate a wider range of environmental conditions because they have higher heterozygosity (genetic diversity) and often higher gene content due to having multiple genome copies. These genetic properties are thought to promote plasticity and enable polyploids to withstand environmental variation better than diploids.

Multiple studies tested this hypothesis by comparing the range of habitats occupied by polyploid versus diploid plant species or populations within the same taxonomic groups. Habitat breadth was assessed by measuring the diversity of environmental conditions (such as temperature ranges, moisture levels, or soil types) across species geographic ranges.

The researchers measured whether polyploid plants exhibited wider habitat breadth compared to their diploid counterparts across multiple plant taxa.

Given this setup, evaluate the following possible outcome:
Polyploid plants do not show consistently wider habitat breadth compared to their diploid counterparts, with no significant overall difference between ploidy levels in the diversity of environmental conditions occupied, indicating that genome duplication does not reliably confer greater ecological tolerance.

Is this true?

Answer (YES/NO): NO